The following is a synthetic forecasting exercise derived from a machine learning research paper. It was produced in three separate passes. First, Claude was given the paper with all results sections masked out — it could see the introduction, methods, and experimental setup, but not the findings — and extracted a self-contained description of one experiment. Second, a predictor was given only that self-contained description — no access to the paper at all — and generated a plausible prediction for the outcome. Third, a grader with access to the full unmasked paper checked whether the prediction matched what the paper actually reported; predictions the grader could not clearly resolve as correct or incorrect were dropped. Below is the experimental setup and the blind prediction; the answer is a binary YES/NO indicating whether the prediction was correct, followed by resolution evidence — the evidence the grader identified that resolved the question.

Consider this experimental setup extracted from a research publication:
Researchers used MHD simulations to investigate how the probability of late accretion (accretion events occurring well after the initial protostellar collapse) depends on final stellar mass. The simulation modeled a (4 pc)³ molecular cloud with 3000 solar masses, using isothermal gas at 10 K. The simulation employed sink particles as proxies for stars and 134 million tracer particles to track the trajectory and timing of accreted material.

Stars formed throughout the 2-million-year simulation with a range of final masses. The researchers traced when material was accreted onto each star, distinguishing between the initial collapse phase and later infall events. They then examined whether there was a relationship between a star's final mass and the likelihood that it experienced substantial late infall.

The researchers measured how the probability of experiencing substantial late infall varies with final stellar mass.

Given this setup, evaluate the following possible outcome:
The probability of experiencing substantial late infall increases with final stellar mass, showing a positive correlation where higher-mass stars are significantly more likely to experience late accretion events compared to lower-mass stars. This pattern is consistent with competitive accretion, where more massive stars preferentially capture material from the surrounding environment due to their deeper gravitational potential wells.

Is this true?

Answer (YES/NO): YES